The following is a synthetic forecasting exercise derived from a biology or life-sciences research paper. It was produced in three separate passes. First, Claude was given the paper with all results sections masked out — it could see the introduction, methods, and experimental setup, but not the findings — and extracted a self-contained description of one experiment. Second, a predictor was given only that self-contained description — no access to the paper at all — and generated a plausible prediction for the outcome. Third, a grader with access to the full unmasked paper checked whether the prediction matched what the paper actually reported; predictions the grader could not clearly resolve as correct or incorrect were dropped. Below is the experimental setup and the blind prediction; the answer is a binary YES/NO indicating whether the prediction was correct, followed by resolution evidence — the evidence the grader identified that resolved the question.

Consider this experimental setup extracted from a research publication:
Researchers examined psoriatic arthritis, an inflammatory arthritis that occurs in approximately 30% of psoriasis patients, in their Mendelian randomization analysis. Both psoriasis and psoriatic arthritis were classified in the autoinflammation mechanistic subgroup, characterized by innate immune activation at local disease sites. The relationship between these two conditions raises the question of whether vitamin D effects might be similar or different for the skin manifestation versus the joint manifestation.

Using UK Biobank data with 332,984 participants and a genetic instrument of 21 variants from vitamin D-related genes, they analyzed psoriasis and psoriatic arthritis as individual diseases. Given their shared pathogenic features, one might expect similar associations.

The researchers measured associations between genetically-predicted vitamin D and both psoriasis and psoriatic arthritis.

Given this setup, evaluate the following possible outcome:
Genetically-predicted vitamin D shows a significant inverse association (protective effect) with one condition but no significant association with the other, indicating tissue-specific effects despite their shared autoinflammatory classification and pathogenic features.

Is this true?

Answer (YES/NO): YES